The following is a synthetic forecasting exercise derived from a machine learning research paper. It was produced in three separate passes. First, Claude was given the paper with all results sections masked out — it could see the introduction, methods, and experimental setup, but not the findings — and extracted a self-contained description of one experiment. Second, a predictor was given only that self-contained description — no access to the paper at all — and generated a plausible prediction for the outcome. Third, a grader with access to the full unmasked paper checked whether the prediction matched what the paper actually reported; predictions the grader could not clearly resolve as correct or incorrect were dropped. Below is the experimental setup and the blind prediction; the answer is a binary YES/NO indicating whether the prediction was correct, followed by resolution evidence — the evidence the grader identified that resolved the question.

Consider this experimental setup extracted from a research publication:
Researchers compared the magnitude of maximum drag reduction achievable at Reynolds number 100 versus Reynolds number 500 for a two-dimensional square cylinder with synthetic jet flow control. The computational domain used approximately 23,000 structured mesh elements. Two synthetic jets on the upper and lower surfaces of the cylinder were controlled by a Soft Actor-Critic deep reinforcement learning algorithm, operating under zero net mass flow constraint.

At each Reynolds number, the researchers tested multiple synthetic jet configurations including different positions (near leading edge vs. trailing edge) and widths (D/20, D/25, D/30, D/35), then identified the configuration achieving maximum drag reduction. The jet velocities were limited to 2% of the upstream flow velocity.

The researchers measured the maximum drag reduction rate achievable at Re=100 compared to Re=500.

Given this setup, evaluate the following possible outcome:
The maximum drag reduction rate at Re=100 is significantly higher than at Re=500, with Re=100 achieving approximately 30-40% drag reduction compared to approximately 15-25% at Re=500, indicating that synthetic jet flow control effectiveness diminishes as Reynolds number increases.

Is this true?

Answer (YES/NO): NO